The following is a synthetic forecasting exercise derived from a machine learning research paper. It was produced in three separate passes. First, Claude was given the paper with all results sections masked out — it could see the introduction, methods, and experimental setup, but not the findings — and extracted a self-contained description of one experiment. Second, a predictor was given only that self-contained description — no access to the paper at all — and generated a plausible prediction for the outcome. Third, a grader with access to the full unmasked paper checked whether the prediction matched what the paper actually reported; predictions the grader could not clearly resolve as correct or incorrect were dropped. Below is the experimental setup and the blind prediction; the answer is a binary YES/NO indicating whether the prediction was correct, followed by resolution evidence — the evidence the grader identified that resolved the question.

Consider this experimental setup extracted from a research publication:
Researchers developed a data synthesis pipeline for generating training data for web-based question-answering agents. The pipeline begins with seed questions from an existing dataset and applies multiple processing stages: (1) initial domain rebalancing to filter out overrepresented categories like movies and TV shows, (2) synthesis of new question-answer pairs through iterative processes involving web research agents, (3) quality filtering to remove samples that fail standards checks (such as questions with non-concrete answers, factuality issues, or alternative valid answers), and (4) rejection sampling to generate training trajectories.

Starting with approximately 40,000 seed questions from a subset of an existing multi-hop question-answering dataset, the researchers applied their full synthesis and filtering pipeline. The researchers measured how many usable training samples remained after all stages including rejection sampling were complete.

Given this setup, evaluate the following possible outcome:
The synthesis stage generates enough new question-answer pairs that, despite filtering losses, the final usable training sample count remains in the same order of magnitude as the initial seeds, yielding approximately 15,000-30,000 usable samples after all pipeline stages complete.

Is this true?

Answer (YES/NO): NO